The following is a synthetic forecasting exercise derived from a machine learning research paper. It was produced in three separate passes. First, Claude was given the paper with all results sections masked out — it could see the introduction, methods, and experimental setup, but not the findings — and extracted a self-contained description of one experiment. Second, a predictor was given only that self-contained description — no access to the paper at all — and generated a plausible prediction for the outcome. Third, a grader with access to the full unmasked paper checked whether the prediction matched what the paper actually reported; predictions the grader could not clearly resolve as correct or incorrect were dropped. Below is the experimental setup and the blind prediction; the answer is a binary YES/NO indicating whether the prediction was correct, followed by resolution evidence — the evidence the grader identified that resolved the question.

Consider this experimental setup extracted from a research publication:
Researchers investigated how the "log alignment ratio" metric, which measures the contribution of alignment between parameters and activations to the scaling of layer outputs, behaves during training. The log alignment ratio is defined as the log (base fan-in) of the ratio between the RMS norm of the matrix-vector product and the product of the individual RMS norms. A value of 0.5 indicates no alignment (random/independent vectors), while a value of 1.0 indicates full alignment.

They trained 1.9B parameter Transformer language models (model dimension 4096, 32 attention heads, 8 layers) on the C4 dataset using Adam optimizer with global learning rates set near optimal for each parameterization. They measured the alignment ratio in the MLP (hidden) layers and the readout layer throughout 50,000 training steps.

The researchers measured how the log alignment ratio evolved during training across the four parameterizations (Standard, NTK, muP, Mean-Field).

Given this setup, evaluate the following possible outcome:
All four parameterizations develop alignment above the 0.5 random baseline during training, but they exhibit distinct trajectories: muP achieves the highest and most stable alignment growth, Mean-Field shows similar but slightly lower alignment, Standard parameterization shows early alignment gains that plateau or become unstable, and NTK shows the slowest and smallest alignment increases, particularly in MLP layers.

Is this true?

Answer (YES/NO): NO